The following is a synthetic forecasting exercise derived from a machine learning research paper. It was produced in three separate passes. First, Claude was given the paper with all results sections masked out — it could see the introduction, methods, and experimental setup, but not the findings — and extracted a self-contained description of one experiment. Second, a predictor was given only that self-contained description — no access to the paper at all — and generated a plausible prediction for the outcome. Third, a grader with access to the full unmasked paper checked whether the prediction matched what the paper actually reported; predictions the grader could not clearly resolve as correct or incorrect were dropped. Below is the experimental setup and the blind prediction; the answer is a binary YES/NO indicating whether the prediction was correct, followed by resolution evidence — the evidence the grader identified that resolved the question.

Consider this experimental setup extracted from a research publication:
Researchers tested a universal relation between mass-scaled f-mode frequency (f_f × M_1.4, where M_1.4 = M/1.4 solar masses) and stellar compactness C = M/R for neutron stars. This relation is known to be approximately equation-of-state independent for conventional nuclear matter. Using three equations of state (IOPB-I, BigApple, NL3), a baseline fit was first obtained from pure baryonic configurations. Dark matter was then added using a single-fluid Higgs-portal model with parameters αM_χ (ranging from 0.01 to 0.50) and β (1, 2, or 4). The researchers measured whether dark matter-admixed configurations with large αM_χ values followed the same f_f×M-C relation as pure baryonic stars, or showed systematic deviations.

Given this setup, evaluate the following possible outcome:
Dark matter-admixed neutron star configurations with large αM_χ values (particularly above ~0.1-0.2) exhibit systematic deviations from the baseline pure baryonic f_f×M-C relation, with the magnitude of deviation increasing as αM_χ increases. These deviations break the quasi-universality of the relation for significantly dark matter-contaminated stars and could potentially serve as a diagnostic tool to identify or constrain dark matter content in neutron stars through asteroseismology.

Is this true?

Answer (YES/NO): NO